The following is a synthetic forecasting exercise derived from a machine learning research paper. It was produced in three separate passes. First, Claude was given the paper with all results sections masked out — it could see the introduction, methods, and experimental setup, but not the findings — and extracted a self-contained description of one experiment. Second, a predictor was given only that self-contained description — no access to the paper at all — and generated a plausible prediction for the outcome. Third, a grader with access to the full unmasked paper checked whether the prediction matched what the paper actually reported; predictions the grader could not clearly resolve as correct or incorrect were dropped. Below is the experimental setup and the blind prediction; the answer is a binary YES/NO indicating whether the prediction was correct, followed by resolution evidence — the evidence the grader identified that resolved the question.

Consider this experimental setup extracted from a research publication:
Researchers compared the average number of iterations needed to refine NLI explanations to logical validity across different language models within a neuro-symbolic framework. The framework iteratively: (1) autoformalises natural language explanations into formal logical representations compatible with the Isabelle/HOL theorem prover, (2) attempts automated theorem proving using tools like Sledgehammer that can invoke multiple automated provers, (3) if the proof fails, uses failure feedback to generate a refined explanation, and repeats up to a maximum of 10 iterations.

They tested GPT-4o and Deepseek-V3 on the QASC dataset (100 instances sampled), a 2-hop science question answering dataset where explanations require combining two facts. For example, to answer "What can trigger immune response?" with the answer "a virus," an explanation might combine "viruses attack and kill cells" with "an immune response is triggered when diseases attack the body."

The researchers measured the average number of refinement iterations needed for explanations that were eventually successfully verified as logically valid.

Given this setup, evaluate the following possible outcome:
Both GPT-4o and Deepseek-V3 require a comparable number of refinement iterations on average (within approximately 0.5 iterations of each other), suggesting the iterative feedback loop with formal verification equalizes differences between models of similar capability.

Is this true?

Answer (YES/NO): NO